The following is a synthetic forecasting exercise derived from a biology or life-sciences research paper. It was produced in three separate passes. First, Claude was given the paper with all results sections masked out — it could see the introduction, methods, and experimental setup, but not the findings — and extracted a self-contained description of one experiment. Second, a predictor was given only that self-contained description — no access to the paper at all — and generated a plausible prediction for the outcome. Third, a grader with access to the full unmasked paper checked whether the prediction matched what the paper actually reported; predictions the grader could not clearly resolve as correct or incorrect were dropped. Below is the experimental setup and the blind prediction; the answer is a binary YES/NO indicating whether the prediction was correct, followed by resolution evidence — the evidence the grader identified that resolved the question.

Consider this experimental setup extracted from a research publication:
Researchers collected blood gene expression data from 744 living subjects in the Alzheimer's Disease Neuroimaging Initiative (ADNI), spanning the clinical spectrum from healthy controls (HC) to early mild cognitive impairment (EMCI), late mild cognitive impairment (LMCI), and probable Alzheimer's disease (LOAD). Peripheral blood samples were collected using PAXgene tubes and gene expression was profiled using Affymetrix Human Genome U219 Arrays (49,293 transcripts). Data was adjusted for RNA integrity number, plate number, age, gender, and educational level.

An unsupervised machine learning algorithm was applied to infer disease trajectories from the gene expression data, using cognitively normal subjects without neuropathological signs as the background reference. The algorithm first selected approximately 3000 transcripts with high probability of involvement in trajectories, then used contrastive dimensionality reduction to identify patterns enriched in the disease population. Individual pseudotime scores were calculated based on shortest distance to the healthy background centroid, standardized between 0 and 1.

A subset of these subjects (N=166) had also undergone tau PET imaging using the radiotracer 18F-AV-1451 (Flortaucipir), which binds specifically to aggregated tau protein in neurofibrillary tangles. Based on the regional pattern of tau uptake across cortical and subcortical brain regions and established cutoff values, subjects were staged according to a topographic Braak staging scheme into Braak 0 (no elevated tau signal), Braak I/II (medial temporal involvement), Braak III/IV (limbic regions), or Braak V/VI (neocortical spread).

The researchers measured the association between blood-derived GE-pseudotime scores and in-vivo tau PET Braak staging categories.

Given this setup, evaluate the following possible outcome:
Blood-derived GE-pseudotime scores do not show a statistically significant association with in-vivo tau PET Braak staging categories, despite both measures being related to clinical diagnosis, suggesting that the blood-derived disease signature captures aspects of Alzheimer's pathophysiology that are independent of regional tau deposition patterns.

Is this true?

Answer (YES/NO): NO